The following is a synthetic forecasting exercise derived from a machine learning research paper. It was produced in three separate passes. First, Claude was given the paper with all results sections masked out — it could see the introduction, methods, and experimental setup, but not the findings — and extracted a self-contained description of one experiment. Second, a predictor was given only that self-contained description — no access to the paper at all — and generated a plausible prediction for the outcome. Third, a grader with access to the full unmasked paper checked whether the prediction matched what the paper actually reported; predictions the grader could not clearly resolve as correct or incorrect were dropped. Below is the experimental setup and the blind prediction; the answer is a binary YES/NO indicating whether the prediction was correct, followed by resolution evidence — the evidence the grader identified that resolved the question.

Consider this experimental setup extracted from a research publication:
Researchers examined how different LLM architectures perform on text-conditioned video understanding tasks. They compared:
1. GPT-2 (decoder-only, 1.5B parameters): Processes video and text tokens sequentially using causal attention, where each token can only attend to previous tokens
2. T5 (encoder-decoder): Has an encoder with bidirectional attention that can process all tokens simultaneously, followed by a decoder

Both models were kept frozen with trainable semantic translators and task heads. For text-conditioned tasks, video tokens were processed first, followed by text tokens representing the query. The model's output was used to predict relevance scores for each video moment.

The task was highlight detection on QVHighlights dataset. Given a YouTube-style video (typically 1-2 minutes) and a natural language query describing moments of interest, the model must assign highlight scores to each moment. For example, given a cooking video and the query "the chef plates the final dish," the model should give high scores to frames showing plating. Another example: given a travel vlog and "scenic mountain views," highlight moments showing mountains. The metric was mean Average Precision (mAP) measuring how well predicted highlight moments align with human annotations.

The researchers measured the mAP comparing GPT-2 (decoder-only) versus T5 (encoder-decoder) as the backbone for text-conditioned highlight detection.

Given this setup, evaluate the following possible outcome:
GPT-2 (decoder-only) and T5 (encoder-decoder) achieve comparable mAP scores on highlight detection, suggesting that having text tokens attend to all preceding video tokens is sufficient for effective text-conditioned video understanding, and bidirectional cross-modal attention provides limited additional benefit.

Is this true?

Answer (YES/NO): NO